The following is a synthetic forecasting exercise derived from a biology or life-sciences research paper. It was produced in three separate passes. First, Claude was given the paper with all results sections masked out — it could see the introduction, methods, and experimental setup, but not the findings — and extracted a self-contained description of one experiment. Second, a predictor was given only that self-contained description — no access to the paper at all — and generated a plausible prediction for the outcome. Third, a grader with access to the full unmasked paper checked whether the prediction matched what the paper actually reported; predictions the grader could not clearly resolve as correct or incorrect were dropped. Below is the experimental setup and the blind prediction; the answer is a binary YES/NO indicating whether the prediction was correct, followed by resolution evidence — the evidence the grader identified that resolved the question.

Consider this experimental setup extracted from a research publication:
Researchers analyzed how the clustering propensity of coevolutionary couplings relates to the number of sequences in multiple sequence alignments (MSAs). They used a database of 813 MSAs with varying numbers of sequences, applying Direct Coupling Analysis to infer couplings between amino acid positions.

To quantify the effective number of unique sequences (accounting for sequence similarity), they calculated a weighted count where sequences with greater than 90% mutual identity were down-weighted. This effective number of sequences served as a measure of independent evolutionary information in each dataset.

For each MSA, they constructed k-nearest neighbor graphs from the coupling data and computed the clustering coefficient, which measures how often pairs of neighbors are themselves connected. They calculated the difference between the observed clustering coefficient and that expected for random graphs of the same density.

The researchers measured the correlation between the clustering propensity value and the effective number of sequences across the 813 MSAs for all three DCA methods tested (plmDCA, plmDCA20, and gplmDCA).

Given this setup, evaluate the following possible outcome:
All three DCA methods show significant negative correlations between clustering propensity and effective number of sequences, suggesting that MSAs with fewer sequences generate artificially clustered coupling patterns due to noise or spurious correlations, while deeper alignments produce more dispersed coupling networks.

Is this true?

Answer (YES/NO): NO